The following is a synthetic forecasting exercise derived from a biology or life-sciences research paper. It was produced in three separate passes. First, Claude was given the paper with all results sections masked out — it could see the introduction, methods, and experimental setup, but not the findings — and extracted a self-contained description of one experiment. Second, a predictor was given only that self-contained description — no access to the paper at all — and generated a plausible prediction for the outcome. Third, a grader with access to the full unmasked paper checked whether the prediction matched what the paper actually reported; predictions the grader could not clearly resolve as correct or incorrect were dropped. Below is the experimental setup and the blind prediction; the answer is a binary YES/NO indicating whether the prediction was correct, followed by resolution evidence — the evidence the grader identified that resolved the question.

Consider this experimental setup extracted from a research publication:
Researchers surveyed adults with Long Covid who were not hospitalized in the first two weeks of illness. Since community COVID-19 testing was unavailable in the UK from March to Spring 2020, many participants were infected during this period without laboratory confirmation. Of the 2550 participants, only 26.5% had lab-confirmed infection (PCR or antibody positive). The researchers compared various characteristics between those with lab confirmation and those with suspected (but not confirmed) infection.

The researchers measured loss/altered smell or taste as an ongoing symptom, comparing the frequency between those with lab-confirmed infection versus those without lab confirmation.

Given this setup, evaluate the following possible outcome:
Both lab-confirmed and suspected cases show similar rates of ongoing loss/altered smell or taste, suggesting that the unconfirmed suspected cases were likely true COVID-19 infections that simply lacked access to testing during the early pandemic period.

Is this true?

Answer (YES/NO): NO